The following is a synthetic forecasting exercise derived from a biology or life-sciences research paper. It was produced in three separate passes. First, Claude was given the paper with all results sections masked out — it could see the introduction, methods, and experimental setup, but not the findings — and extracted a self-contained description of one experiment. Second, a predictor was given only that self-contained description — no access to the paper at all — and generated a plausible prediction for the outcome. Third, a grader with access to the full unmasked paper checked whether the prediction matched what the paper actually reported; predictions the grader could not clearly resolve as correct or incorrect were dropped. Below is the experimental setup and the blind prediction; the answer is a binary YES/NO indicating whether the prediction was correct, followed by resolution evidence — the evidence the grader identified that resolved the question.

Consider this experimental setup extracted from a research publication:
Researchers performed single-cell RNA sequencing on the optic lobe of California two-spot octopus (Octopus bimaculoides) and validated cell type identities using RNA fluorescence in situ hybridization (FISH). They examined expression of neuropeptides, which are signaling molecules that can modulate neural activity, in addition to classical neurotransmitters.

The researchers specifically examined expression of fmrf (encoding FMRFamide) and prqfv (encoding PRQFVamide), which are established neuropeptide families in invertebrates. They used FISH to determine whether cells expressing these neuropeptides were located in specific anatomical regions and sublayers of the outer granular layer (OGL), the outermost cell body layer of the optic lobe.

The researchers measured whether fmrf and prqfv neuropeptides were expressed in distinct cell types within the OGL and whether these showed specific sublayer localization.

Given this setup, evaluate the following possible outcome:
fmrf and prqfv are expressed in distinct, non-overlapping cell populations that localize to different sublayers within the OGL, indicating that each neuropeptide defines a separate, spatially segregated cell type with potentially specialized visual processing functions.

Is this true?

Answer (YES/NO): YES